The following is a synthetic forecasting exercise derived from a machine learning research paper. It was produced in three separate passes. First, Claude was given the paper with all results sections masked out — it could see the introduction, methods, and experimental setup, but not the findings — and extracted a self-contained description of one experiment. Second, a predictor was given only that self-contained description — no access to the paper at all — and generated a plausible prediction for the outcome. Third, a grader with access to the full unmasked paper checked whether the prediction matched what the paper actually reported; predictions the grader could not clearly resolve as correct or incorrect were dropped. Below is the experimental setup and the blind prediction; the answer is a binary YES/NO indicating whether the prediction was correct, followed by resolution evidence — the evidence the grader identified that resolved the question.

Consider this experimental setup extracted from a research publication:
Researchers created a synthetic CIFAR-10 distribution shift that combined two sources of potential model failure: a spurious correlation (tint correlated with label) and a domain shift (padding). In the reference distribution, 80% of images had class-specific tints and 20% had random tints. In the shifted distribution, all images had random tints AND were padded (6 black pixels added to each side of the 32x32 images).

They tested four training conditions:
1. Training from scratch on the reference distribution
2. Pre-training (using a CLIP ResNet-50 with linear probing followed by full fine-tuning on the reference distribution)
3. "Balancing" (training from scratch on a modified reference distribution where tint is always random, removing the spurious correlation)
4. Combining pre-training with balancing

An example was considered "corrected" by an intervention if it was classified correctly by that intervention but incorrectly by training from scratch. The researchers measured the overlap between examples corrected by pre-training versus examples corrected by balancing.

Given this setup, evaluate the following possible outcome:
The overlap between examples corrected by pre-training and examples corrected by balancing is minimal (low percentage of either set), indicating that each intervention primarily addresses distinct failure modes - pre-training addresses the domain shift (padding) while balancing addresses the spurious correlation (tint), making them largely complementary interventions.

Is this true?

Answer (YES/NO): NO